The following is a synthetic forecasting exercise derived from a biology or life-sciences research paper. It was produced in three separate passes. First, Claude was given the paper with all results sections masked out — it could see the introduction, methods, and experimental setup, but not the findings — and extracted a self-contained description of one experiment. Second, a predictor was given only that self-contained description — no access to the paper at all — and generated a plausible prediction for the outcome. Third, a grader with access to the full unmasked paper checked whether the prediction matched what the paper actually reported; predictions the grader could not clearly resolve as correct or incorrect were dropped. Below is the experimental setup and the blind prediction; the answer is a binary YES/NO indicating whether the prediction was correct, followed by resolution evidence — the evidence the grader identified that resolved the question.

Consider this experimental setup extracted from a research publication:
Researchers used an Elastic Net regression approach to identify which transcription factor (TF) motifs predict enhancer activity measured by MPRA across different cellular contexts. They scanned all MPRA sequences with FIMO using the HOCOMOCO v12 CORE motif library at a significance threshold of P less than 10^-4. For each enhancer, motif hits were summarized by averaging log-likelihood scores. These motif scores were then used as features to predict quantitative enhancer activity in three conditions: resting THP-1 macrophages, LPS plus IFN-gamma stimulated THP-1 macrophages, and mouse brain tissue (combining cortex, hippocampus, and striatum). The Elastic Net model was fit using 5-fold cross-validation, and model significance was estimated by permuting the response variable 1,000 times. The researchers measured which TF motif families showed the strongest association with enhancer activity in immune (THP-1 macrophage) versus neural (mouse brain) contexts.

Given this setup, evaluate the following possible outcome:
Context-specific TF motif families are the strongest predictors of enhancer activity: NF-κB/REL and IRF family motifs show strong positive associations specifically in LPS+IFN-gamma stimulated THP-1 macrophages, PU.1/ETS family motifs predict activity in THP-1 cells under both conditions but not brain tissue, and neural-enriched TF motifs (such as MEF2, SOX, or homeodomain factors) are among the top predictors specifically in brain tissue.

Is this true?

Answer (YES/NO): NO